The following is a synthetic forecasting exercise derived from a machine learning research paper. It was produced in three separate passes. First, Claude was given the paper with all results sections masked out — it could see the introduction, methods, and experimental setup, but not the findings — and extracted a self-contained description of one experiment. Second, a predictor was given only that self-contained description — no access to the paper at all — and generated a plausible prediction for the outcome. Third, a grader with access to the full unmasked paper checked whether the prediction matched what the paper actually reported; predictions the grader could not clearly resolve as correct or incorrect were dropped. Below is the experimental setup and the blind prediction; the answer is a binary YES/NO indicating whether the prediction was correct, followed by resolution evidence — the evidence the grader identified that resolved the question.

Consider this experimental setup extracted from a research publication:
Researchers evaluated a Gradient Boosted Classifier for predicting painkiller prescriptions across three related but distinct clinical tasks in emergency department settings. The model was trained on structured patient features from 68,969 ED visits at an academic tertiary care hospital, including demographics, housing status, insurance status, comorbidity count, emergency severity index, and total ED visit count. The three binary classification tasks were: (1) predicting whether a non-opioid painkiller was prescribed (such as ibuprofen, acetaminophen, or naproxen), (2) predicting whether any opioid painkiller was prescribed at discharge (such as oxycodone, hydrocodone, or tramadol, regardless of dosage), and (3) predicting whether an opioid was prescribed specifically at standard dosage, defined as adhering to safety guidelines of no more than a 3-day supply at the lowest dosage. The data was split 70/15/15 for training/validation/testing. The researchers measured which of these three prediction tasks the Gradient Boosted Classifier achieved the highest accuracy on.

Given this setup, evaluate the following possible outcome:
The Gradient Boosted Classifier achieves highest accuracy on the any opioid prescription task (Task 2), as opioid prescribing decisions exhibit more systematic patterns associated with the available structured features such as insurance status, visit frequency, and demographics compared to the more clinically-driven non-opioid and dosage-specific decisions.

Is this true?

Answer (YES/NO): NO